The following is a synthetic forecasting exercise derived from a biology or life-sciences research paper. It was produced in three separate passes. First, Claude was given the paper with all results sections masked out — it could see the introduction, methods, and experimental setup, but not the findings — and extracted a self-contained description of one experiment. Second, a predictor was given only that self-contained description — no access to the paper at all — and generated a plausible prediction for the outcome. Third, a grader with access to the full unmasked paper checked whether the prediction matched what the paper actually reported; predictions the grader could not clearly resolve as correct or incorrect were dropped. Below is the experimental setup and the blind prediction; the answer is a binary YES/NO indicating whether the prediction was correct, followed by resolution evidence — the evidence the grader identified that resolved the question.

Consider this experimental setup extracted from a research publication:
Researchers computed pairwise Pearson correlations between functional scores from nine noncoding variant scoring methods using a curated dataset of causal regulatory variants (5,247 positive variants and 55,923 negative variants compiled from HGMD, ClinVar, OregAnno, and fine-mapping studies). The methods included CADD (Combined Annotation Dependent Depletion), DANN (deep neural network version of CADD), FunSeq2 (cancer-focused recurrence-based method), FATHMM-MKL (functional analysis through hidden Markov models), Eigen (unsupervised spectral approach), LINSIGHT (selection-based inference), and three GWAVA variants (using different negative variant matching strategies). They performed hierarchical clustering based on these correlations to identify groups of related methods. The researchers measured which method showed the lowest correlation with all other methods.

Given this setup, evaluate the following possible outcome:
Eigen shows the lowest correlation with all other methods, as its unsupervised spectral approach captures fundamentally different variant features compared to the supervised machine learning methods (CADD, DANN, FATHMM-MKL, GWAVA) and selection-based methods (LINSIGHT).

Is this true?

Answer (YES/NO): NO